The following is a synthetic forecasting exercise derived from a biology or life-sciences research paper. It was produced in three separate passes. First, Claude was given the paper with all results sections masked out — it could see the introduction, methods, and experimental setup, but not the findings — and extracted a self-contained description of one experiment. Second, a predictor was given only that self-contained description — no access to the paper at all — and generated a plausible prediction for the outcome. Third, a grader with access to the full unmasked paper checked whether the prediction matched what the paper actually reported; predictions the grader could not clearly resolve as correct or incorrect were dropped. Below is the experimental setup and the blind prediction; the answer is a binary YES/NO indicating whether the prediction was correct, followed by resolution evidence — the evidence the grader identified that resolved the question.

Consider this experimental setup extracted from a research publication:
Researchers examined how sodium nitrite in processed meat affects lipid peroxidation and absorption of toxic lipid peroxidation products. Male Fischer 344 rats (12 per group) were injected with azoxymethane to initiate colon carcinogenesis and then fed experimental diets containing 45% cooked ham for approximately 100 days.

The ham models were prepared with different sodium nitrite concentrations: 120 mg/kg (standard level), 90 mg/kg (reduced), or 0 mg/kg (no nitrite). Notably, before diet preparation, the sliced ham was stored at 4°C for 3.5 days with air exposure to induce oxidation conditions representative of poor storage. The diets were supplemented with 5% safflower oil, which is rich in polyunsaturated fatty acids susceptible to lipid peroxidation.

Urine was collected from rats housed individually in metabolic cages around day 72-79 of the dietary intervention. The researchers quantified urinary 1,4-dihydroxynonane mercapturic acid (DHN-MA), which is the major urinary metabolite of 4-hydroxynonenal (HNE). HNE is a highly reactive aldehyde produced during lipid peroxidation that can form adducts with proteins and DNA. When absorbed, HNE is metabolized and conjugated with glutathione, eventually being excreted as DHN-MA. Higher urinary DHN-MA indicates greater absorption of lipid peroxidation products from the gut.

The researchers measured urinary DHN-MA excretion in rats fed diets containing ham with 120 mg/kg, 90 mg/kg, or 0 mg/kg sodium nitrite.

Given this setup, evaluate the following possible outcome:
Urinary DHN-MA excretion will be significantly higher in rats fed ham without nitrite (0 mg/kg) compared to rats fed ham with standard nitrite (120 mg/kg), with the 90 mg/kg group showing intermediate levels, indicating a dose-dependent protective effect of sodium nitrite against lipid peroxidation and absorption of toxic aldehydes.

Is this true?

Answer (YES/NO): YES